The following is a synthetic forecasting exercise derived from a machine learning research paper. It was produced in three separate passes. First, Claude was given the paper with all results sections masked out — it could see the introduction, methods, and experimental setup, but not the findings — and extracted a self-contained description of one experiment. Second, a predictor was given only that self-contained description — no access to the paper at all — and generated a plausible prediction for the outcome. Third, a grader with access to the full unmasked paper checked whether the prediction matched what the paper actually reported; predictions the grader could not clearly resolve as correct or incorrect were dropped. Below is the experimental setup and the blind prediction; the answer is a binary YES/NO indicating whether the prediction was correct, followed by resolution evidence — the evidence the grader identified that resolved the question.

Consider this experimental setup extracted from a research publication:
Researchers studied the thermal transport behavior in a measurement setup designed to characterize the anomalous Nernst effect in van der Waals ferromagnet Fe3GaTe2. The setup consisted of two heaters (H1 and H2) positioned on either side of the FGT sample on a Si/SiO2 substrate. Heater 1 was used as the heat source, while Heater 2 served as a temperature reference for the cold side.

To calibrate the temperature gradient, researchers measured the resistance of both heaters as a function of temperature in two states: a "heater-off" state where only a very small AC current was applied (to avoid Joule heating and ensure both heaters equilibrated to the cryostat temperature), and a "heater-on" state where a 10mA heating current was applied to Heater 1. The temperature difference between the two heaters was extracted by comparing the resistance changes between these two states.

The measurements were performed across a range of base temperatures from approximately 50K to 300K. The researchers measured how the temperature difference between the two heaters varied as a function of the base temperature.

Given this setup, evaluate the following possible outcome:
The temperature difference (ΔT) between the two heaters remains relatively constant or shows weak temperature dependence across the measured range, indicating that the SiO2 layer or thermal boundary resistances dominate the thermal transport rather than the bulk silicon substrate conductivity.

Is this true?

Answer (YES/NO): NO